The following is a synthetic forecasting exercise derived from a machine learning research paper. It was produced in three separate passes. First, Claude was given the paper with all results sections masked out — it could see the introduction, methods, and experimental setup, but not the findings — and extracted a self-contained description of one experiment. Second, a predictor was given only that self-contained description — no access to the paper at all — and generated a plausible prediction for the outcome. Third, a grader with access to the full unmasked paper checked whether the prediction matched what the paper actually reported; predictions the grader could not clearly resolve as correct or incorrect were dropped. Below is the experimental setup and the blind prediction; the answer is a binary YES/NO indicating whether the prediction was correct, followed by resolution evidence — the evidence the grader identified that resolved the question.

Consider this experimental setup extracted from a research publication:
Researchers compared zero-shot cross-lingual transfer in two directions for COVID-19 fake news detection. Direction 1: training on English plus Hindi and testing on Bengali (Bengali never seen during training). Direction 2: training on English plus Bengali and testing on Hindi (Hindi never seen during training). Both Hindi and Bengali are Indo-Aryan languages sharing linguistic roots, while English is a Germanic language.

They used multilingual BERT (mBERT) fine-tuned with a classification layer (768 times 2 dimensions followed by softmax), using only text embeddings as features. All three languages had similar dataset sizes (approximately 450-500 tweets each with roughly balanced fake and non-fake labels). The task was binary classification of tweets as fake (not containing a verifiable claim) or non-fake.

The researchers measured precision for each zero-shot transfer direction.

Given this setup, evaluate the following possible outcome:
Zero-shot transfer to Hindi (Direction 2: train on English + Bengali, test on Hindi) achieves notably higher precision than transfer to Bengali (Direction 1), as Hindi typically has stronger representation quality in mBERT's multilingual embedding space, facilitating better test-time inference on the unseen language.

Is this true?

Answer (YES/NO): NO